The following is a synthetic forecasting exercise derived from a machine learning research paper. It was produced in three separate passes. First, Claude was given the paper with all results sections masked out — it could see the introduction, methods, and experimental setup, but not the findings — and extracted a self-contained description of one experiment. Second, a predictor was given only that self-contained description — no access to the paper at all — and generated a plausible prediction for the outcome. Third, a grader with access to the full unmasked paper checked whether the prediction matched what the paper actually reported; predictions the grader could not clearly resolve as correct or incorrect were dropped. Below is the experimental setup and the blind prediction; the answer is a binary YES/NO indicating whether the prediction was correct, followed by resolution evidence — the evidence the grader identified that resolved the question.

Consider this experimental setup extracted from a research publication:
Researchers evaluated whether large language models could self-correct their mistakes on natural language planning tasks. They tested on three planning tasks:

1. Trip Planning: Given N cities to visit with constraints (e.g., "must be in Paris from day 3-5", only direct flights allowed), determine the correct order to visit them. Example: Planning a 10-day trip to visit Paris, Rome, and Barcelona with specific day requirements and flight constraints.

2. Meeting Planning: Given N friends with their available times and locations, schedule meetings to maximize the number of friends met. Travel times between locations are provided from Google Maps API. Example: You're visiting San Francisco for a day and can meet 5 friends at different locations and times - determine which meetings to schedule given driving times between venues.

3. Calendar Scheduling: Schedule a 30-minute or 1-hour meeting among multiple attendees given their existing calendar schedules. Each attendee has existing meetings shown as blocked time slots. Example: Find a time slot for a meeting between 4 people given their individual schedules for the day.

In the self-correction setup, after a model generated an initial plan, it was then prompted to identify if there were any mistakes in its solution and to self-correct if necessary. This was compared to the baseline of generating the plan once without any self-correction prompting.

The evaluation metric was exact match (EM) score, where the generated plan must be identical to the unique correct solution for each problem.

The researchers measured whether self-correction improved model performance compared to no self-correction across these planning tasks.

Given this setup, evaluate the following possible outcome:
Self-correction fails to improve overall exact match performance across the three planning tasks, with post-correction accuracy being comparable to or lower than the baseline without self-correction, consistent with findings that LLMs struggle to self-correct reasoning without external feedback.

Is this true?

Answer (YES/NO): NO